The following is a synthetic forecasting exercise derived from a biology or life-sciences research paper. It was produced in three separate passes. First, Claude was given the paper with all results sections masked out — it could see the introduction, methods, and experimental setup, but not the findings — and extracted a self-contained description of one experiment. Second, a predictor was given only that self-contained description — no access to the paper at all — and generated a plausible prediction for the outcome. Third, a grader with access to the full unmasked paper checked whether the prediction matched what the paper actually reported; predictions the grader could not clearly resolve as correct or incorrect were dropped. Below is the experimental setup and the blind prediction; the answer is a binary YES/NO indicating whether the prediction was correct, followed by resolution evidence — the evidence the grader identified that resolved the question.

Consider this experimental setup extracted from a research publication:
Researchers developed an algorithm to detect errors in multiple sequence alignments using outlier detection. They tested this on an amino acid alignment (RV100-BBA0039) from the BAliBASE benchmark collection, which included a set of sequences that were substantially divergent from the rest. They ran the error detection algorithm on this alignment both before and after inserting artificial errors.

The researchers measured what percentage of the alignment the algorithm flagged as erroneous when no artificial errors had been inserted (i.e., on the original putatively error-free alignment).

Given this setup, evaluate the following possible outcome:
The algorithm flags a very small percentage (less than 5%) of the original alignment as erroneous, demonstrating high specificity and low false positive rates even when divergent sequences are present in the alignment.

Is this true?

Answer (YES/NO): NO